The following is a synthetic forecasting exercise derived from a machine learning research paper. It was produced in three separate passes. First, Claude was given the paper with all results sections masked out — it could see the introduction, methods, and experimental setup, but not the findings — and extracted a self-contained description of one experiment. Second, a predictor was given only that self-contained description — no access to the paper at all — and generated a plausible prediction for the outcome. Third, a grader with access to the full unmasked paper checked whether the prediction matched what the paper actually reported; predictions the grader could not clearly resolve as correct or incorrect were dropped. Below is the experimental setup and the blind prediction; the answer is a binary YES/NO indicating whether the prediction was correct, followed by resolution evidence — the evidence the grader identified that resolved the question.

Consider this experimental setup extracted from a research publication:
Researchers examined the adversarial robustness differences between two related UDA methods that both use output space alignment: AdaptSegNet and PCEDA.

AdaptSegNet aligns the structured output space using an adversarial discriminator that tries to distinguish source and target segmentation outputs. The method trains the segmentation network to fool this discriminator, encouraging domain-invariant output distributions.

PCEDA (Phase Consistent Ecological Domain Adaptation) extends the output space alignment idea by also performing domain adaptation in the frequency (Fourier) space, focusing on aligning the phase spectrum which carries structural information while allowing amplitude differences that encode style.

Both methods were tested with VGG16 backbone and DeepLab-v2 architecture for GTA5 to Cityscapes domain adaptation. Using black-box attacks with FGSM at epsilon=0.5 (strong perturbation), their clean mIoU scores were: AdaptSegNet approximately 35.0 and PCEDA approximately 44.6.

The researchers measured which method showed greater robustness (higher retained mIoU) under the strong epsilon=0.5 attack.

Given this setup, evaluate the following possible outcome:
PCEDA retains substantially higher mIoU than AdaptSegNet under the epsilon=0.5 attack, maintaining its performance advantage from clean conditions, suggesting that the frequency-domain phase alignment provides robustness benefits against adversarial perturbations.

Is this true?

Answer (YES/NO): NO